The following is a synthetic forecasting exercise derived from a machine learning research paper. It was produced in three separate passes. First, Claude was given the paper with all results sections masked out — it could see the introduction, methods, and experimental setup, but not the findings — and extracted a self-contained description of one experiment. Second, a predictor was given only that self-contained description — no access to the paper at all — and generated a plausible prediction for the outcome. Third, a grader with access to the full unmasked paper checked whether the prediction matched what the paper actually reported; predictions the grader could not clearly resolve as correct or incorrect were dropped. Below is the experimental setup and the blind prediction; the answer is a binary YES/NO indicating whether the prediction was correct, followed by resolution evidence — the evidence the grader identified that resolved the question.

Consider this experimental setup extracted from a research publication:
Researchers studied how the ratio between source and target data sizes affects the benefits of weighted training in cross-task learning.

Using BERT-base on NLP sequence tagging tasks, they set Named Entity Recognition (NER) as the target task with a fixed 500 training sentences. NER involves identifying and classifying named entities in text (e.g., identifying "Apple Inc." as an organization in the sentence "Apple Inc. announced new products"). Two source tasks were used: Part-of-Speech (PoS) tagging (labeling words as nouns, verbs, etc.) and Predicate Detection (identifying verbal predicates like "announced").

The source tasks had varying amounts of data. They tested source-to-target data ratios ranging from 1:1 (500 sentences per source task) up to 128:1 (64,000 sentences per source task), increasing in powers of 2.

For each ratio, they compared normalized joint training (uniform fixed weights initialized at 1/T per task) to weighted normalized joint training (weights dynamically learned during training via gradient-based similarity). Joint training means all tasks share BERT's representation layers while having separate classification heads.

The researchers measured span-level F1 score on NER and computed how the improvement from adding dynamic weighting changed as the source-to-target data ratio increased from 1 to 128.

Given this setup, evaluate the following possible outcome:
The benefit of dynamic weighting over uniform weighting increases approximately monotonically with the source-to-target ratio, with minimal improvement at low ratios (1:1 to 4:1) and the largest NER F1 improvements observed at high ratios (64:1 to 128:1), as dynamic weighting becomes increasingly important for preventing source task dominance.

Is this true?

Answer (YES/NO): NO